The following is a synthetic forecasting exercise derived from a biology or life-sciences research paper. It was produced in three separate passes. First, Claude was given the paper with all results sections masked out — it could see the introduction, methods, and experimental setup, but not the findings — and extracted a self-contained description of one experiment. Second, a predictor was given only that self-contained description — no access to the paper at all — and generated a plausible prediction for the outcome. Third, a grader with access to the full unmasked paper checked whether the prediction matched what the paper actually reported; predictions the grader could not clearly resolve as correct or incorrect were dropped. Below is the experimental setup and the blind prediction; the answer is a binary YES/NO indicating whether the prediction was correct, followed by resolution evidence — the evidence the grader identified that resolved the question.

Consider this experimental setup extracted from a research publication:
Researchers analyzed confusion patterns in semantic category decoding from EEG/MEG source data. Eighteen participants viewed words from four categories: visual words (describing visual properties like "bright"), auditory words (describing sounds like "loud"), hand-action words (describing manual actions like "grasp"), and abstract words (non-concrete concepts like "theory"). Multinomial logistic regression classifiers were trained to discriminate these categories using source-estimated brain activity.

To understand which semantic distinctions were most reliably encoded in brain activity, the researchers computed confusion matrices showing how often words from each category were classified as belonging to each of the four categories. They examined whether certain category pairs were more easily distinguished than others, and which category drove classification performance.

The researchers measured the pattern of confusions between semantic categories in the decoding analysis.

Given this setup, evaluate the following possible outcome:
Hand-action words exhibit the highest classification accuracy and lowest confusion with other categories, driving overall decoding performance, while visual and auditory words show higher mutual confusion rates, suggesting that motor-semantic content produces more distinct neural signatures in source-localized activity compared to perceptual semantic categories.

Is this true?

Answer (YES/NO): NO